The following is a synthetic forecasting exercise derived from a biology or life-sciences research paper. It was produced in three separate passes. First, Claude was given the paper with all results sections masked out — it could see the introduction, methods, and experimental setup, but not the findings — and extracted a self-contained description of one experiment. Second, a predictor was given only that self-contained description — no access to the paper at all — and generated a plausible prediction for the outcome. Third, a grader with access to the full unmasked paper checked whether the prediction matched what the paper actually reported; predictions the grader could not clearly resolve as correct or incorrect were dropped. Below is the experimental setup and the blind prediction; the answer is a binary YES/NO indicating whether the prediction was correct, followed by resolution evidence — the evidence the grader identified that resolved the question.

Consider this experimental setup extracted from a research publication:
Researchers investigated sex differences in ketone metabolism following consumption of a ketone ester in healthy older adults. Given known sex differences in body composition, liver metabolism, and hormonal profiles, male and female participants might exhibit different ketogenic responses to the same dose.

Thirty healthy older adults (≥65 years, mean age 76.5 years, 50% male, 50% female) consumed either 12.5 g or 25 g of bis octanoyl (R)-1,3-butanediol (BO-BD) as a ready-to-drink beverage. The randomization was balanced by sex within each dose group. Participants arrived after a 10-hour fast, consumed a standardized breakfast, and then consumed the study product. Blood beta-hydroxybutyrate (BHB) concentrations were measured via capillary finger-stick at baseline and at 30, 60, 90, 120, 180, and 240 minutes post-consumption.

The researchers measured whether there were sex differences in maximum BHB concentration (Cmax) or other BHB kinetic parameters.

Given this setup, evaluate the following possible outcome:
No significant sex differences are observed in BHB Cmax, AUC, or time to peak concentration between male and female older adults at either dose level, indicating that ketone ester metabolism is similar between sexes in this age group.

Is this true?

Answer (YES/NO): NO